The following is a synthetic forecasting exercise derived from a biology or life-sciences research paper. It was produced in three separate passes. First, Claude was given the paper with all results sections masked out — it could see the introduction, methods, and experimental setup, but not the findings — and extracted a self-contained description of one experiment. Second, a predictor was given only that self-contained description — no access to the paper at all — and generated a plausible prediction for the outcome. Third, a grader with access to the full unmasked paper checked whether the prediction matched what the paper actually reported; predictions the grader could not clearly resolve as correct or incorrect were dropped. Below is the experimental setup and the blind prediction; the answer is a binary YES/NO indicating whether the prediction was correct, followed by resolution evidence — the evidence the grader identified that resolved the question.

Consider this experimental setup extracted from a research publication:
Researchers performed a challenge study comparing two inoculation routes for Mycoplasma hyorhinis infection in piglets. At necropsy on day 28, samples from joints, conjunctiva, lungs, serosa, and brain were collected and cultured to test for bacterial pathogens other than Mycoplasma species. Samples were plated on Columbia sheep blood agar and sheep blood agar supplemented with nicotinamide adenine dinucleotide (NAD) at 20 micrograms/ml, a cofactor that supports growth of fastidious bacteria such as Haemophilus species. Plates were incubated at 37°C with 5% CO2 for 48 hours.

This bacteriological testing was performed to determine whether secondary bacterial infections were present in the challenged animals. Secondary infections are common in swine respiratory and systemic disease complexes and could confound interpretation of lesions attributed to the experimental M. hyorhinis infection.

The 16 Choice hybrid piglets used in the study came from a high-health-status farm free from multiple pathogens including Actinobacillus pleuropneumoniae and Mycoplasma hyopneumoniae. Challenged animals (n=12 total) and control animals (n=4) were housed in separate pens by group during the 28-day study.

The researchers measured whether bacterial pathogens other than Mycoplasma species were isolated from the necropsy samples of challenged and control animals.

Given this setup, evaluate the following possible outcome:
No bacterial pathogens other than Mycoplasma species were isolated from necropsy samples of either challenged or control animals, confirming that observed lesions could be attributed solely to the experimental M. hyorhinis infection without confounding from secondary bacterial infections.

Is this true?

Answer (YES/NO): YES